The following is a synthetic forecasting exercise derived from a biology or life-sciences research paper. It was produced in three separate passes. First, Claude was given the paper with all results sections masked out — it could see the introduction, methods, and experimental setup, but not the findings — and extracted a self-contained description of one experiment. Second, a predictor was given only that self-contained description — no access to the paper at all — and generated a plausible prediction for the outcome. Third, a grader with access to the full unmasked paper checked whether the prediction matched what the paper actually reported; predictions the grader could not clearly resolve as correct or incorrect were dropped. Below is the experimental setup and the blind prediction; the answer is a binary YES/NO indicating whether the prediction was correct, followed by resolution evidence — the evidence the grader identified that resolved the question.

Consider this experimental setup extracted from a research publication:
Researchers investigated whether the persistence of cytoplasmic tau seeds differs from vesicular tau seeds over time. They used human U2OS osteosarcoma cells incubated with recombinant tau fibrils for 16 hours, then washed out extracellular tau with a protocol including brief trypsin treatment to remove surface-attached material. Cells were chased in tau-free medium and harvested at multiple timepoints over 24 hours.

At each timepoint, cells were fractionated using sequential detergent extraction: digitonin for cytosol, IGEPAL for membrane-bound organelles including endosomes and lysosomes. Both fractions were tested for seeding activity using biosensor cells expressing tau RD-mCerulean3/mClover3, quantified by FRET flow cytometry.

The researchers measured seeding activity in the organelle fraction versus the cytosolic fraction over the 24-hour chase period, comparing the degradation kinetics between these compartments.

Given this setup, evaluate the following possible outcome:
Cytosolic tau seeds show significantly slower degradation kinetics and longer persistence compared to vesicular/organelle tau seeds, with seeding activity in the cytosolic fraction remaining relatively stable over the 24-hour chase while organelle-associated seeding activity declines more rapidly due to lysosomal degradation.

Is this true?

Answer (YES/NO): NO